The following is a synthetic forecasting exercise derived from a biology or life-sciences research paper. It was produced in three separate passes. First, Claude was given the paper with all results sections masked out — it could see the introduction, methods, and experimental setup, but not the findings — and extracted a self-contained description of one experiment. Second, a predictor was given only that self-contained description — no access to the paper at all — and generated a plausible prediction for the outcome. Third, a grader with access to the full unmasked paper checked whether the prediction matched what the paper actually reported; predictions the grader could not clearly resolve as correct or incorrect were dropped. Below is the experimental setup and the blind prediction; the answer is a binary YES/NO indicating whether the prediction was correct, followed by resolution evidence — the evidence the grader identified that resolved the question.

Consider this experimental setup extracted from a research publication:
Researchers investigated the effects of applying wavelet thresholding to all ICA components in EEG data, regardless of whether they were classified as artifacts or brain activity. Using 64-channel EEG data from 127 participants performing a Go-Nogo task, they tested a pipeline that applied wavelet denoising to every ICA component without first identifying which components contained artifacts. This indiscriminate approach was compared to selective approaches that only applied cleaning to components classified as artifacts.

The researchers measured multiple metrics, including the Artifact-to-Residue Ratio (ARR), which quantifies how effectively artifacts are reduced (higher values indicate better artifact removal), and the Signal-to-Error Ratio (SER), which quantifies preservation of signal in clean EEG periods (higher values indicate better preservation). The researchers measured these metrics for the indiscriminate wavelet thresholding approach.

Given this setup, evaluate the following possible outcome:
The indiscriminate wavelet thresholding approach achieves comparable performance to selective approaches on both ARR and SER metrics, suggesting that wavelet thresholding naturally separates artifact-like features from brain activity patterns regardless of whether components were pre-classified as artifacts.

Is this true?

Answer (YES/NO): NO